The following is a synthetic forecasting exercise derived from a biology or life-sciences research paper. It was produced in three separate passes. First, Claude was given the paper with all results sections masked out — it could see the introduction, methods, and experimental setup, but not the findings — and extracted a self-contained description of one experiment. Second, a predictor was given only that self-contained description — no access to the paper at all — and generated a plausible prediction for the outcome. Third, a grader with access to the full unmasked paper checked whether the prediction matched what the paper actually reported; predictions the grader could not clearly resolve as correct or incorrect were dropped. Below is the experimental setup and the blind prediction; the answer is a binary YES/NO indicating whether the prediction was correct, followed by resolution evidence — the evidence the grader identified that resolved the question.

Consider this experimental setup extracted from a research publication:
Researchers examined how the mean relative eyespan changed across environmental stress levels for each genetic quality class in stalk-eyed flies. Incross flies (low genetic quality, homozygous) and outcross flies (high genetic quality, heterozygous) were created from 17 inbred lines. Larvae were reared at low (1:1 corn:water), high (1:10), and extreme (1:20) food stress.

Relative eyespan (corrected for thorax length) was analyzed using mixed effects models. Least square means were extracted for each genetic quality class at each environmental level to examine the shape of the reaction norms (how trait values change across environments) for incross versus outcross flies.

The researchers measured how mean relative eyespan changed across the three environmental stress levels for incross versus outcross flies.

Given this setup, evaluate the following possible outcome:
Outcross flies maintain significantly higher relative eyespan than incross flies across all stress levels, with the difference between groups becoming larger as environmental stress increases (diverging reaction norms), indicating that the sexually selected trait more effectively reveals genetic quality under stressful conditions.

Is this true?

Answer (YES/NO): NO